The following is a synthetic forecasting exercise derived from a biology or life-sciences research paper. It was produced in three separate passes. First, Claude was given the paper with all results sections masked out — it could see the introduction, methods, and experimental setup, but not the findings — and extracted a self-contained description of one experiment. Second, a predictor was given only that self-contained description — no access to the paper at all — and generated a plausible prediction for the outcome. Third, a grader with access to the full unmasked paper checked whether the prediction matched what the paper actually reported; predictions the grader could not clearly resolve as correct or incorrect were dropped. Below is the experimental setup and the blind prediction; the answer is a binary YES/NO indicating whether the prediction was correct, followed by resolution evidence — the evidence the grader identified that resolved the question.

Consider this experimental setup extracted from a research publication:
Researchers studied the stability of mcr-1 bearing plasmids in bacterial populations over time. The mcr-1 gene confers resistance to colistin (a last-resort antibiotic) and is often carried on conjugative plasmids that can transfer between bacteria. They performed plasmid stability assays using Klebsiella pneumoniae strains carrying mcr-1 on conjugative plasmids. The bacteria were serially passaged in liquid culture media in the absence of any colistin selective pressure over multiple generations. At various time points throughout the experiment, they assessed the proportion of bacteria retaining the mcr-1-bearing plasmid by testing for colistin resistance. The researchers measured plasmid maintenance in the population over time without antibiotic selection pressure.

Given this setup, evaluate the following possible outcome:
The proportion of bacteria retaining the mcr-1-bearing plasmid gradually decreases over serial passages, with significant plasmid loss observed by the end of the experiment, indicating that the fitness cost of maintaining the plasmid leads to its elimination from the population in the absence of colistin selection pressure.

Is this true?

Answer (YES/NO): YES